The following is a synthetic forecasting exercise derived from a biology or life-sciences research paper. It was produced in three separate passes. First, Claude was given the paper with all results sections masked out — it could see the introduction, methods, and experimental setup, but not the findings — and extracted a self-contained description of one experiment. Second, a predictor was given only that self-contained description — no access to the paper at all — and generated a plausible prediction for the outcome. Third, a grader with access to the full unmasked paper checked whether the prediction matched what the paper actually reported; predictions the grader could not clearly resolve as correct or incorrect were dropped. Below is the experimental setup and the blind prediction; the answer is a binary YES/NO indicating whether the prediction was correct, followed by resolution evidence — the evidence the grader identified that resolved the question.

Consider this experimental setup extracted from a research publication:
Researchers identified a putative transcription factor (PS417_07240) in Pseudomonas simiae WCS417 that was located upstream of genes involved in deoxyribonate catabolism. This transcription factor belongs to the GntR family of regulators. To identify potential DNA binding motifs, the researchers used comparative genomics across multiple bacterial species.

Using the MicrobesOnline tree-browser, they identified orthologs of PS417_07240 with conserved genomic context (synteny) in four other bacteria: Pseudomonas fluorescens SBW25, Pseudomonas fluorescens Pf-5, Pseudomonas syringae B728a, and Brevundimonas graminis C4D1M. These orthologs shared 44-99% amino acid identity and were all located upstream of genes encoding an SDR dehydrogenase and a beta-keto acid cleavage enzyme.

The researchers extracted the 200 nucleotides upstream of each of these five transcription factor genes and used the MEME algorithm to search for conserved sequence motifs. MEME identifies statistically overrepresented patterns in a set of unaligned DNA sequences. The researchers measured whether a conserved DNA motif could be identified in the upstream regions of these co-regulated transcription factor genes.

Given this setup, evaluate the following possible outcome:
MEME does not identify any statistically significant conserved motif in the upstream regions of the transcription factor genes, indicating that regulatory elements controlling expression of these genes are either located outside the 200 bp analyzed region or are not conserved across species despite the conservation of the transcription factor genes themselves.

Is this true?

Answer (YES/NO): NO